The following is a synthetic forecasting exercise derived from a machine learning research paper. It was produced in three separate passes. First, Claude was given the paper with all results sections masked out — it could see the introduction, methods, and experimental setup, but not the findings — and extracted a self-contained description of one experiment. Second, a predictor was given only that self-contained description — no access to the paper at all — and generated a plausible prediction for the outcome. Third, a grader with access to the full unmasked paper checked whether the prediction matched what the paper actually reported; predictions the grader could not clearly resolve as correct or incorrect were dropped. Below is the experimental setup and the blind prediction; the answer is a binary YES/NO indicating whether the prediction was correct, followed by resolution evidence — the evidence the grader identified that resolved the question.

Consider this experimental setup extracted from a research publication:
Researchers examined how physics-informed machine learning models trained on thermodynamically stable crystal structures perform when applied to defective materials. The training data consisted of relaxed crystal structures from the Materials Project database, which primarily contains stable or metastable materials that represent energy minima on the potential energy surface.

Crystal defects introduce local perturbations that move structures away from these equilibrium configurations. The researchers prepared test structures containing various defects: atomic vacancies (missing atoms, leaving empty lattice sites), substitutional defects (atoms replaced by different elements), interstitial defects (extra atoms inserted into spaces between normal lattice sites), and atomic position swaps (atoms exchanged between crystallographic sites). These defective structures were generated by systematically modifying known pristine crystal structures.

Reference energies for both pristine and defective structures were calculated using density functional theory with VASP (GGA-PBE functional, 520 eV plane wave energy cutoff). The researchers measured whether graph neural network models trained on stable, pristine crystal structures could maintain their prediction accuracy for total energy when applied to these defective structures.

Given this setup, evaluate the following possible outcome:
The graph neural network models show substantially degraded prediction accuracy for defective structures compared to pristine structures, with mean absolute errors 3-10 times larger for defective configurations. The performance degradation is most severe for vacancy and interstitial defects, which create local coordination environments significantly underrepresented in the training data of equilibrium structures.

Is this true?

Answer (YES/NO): NO